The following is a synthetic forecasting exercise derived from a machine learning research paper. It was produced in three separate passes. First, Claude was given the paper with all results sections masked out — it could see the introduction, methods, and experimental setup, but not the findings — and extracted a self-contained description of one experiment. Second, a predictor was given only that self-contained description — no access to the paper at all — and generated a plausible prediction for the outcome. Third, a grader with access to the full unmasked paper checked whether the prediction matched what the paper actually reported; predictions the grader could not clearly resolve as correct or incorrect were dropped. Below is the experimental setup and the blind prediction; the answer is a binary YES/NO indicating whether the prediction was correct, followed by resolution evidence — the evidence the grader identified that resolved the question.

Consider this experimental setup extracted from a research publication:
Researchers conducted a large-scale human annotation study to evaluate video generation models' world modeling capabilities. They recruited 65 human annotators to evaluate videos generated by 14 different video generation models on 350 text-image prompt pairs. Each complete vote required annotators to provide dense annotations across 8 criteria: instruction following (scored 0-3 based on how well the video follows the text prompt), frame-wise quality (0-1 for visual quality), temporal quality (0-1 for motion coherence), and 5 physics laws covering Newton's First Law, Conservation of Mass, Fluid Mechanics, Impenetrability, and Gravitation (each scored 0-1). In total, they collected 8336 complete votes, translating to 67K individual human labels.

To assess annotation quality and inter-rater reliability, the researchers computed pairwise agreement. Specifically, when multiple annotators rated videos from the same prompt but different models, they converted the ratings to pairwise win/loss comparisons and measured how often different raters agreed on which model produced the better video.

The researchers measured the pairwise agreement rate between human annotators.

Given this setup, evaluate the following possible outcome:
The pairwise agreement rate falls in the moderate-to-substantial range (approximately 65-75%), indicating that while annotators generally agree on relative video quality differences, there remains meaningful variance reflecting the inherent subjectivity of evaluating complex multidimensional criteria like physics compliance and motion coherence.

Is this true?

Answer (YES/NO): YES